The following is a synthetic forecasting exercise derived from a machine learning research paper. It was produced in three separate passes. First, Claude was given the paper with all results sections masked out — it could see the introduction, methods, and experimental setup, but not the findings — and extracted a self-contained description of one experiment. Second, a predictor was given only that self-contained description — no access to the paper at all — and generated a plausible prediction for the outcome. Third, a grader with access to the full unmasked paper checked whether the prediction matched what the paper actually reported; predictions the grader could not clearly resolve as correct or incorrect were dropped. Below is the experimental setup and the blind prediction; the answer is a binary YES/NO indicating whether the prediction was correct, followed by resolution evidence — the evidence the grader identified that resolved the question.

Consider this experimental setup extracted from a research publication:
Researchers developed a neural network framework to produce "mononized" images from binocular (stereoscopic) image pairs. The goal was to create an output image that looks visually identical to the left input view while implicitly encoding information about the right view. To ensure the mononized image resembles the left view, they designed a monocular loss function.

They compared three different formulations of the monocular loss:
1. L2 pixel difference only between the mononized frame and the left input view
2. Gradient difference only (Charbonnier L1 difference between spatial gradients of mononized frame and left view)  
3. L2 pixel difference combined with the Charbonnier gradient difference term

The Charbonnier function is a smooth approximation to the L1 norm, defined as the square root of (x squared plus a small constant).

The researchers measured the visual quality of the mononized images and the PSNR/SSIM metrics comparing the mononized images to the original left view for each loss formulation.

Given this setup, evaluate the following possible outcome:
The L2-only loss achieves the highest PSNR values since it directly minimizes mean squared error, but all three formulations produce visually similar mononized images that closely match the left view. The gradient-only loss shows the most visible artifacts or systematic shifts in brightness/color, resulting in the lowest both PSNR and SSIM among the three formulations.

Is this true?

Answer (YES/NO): NO